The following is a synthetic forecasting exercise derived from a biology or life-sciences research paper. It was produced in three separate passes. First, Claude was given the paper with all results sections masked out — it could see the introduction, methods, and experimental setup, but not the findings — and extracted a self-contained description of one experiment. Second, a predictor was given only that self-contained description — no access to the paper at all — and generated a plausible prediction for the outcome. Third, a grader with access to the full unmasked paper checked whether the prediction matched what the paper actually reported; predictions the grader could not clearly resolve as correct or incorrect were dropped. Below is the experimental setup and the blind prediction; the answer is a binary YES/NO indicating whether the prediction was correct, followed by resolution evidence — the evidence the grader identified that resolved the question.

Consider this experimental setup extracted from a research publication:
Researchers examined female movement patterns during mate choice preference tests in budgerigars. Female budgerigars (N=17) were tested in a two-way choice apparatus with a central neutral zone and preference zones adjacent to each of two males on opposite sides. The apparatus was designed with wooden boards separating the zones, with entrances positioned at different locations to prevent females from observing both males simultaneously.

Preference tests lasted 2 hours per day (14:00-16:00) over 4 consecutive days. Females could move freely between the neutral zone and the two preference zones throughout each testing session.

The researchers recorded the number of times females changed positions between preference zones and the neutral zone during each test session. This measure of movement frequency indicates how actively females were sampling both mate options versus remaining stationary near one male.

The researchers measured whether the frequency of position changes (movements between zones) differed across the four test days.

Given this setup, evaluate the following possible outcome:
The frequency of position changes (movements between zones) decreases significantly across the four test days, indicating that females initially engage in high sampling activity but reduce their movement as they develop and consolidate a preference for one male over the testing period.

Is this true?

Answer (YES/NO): NO